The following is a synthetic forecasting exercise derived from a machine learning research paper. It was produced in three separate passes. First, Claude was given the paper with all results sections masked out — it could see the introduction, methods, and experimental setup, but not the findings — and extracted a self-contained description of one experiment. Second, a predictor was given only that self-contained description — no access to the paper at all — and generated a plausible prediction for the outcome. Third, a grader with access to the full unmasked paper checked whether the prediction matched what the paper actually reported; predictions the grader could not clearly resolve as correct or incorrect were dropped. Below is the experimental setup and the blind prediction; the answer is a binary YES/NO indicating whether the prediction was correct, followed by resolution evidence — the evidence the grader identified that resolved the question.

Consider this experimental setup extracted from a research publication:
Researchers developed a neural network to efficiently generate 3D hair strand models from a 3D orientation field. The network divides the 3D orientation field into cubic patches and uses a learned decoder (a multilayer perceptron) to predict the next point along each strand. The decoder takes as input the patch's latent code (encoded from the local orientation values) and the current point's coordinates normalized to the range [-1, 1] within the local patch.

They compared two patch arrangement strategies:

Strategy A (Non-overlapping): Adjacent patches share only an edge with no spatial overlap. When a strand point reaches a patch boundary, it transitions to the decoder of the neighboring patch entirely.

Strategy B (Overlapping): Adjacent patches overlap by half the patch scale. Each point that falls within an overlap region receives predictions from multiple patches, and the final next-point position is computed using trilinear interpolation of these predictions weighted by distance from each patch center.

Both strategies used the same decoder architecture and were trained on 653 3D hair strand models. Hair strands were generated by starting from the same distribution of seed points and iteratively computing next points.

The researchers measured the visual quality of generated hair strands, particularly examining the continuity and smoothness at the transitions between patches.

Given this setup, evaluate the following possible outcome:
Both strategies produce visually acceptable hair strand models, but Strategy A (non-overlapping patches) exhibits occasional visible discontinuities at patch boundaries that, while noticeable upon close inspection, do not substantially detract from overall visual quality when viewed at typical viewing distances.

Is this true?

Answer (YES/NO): NO